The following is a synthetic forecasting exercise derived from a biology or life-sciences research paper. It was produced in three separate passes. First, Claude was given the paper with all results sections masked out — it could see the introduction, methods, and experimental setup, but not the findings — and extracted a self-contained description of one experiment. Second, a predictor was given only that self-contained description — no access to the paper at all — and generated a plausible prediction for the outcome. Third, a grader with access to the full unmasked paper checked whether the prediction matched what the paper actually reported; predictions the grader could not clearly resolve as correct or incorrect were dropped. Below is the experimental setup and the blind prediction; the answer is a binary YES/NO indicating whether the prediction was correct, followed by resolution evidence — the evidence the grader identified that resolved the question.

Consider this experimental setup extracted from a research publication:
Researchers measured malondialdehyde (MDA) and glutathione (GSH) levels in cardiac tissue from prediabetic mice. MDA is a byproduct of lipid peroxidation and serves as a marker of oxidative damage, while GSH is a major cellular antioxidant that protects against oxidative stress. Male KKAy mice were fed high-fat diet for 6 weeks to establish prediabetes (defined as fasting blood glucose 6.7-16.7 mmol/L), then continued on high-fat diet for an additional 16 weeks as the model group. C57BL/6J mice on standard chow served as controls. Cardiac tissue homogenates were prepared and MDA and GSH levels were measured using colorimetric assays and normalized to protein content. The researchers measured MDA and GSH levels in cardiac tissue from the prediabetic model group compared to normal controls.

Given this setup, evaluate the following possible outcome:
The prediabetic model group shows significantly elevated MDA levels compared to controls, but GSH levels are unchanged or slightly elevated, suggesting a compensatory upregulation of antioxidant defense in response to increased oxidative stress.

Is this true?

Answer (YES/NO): NO